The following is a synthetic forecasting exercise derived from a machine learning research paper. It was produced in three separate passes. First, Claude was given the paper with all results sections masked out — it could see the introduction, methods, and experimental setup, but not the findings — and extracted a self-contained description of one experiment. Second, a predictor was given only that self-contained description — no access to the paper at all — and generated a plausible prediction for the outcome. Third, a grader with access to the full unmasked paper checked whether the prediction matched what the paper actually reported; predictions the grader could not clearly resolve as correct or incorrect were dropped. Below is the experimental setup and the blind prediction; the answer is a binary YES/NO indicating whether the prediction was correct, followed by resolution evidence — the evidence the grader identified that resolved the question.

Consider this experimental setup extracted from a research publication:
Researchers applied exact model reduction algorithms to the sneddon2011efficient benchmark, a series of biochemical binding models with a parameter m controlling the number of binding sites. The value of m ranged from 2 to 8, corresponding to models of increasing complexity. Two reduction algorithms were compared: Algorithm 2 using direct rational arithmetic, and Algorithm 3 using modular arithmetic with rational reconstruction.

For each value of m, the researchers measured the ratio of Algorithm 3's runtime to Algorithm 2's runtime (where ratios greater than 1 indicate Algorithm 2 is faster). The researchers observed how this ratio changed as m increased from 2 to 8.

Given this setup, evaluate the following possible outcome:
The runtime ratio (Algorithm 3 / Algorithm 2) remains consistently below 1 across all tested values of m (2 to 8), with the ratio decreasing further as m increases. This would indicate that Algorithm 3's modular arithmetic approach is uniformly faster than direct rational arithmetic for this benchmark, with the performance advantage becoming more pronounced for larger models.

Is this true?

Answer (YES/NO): NO